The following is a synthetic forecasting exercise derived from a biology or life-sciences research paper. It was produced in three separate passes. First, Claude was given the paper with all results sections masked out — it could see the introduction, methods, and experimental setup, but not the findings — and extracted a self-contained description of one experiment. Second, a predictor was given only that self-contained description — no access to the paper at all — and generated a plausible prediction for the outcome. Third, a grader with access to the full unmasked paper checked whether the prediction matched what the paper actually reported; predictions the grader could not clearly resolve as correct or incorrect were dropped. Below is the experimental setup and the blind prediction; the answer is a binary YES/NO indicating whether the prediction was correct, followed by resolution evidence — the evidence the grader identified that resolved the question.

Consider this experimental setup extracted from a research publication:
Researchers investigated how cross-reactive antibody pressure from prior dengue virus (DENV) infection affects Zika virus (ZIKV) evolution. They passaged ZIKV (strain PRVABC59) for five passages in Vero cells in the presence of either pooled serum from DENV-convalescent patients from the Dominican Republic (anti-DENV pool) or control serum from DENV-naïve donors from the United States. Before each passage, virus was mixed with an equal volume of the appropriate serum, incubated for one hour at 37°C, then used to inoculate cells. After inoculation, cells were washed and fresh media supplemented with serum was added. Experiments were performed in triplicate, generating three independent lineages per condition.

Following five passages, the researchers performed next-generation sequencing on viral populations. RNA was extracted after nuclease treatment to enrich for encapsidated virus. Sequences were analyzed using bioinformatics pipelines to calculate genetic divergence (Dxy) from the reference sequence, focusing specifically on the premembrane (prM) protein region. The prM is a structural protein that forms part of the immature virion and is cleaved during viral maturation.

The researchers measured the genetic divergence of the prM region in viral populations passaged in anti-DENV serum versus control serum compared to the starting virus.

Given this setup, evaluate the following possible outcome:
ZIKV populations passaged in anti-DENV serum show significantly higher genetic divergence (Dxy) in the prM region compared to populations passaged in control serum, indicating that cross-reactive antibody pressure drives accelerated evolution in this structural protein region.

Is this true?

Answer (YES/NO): NO